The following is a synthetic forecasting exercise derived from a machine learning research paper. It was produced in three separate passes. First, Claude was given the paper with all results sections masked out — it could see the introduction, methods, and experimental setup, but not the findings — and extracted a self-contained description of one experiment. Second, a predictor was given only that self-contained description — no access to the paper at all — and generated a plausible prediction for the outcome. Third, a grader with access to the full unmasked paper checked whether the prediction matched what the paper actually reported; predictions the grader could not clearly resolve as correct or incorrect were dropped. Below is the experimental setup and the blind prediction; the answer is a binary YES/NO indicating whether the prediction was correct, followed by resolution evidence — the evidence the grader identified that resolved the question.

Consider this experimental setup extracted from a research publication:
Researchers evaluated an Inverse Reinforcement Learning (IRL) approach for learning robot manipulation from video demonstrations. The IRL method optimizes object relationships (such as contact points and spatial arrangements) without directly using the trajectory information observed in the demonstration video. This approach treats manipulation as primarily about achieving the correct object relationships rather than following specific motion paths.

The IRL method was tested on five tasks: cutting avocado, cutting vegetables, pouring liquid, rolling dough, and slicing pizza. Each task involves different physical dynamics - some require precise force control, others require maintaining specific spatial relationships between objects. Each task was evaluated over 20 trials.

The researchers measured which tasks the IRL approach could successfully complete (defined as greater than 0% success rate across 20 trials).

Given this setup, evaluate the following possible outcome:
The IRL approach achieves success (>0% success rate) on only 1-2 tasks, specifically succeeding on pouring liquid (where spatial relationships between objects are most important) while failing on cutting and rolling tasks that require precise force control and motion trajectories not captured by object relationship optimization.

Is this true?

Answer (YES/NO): YES